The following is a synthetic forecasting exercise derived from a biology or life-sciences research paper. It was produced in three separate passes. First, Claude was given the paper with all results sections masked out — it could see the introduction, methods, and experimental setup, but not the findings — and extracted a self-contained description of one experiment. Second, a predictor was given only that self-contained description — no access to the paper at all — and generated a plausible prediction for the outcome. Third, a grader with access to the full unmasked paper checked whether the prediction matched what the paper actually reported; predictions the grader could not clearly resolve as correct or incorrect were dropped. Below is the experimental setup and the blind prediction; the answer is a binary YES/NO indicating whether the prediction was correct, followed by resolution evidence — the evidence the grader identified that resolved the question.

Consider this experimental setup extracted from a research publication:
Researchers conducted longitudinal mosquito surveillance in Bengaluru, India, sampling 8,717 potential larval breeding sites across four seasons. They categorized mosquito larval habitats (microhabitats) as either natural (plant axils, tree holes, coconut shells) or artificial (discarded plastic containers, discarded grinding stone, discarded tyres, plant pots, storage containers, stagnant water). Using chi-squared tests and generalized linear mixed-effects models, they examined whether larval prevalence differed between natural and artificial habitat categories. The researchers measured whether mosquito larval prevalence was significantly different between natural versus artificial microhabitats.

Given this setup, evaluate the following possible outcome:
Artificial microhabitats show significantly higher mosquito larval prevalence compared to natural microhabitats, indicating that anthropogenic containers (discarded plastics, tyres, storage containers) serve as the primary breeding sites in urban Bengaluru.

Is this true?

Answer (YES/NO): YES